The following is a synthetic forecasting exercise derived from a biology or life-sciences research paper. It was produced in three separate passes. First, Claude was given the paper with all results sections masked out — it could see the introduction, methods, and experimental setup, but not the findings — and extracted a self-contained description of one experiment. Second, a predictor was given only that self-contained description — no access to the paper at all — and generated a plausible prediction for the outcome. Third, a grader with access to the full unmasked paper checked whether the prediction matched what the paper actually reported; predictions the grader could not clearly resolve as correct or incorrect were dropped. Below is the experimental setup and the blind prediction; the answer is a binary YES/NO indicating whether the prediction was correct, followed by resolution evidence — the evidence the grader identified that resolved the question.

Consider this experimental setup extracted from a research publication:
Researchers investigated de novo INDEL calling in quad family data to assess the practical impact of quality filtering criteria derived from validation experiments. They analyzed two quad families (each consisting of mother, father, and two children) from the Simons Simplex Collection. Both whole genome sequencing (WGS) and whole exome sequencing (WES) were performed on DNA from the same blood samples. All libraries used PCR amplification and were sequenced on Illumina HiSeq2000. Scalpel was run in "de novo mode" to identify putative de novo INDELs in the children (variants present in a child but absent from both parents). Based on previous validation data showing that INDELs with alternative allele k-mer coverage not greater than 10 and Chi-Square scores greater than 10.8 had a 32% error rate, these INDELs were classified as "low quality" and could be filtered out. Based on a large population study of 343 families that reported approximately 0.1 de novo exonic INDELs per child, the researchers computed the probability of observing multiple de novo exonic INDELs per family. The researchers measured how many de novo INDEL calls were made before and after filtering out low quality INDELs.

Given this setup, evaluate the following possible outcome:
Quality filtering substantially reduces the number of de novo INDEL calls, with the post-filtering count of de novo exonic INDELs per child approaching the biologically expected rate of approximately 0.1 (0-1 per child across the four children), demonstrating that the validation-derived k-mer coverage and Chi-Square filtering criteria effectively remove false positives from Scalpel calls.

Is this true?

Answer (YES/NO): YES